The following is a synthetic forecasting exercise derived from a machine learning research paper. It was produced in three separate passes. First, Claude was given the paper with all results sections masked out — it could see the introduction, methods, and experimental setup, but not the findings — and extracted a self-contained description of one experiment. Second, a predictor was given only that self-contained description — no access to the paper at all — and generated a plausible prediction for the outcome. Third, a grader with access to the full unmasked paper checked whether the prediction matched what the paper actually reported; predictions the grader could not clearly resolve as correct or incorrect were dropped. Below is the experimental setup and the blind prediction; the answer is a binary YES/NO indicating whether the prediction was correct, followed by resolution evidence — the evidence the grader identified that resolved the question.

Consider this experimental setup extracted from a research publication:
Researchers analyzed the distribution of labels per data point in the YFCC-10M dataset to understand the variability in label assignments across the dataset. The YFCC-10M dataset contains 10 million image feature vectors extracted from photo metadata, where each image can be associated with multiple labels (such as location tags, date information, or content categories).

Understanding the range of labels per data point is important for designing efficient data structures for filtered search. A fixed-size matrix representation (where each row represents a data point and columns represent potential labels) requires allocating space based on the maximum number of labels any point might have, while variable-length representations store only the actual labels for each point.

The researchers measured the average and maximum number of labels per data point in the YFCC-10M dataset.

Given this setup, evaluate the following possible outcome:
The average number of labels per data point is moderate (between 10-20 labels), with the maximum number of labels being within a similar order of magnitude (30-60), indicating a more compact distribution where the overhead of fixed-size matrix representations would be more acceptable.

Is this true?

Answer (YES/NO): NO